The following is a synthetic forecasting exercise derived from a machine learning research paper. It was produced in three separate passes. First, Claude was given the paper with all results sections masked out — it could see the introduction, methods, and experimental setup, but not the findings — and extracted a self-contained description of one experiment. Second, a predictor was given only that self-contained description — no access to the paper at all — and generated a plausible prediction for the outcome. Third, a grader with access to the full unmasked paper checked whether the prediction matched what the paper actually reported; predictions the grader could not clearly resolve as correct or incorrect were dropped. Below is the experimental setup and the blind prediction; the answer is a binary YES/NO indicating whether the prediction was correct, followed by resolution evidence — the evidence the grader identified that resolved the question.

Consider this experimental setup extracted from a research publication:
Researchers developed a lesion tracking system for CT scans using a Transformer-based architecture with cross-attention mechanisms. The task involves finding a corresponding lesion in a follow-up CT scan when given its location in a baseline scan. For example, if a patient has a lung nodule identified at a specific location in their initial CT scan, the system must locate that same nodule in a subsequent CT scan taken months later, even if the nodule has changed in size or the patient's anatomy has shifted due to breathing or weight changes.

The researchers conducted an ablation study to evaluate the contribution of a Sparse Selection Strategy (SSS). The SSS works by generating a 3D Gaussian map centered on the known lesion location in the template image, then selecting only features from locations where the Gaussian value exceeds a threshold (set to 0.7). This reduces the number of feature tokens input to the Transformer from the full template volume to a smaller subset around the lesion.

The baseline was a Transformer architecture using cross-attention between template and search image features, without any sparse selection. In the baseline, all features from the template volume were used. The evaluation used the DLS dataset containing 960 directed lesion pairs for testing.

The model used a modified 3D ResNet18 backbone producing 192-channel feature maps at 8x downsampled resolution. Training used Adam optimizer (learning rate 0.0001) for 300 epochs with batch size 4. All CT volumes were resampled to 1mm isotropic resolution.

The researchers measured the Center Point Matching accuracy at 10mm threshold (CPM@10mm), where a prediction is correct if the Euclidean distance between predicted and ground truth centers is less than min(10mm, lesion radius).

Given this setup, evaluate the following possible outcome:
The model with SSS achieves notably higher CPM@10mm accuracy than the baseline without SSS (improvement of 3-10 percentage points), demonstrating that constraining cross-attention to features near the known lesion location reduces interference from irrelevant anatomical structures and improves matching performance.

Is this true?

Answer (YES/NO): YES